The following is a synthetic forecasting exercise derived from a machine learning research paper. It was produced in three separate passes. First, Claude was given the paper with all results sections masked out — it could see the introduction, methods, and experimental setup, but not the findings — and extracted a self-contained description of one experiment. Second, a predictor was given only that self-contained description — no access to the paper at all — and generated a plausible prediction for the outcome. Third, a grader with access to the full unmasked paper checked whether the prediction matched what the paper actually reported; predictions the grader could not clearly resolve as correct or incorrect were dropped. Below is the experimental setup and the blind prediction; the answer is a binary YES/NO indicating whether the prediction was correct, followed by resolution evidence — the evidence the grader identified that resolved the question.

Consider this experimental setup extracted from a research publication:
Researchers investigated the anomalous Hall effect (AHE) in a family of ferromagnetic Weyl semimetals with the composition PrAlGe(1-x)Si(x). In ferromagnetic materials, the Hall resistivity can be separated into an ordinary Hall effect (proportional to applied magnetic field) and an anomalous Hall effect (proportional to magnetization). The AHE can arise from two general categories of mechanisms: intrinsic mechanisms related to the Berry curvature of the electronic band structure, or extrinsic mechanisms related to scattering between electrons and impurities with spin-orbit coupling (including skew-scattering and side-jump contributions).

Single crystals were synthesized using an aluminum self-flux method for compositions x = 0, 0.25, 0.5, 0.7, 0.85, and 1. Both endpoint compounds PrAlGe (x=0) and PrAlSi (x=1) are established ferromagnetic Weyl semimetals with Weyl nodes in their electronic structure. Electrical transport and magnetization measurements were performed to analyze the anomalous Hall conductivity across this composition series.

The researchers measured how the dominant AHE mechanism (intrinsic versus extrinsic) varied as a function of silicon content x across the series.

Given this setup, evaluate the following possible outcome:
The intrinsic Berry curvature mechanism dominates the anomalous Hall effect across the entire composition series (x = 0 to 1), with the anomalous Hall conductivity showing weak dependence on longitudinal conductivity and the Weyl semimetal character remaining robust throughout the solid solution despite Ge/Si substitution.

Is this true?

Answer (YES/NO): NO